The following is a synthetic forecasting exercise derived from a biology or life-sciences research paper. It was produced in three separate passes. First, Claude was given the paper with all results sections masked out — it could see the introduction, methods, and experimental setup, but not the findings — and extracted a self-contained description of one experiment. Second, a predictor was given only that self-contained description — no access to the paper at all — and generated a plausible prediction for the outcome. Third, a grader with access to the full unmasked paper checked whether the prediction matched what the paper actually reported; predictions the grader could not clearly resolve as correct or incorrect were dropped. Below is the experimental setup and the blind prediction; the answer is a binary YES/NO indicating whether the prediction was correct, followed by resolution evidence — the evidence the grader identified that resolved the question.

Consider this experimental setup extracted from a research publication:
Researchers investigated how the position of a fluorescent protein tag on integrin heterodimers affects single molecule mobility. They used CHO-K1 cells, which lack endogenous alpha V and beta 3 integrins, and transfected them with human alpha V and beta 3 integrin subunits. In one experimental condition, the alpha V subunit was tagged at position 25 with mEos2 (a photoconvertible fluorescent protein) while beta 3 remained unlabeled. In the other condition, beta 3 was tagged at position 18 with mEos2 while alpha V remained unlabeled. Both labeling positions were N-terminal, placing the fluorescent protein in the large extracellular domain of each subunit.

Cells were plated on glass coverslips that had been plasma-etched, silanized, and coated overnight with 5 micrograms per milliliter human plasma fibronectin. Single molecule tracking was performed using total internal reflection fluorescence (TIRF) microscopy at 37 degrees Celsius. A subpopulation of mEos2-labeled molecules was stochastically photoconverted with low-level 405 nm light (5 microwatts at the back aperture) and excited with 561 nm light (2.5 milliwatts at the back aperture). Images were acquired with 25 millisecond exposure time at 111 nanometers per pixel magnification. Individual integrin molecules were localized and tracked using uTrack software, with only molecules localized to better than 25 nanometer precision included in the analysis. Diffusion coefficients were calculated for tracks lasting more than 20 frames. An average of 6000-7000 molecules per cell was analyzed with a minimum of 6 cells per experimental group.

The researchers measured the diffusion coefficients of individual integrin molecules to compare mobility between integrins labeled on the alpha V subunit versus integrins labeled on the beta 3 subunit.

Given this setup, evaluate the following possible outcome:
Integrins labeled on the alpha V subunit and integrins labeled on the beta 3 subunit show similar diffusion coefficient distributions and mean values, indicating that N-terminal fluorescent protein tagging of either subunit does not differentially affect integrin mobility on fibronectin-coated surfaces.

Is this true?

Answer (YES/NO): NO